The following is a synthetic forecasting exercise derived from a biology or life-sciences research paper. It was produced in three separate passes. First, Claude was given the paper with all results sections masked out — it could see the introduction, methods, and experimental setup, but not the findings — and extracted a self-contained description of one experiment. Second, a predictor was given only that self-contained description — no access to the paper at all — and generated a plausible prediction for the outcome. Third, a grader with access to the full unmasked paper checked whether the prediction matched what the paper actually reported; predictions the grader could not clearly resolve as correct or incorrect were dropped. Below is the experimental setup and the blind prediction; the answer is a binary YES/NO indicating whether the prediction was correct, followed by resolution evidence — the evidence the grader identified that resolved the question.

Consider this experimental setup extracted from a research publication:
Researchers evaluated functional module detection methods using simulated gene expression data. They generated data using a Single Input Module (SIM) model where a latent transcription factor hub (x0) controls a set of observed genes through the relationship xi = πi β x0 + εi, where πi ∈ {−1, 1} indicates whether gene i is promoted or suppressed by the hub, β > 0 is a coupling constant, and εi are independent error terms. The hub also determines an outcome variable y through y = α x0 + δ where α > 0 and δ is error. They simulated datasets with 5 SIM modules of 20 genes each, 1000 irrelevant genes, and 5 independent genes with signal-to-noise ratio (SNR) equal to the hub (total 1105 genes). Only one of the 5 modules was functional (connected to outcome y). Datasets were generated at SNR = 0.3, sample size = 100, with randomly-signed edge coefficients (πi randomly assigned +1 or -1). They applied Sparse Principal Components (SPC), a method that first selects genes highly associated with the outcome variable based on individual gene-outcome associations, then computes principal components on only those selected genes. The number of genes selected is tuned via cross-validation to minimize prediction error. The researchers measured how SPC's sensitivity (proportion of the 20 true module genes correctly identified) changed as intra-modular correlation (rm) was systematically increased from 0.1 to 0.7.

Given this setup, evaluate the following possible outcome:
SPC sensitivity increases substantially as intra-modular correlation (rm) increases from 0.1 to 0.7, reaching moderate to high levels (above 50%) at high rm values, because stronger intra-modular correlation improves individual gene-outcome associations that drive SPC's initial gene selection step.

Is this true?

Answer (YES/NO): NO